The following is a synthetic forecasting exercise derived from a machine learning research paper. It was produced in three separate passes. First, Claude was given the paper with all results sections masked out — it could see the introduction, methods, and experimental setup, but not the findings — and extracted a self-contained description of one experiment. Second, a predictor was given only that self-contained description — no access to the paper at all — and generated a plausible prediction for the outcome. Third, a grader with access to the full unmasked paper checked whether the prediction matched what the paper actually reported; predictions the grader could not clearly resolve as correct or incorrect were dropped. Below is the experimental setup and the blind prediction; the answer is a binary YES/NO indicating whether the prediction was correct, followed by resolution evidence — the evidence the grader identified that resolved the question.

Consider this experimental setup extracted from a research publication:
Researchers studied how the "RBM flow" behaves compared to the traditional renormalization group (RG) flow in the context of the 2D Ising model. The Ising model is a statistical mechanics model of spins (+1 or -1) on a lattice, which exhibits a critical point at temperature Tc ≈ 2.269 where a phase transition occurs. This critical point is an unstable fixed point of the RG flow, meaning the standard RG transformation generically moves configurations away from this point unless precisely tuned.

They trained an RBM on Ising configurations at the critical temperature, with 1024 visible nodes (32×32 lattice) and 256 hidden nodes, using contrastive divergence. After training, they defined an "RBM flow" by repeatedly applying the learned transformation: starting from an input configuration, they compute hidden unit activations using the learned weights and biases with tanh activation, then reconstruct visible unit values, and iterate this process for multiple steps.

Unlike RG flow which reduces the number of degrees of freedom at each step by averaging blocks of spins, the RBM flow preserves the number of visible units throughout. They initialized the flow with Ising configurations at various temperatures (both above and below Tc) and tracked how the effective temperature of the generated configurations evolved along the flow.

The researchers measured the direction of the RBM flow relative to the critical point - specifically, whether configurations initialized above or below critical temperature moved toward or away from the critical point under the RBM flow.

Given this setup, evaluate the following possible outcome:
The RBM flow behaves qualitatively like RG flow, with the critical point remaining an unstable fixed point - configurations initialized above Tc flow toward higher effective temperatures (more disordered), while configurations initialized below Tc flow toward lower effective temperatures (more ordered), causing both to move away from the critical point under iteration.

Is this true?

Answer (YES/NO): NO